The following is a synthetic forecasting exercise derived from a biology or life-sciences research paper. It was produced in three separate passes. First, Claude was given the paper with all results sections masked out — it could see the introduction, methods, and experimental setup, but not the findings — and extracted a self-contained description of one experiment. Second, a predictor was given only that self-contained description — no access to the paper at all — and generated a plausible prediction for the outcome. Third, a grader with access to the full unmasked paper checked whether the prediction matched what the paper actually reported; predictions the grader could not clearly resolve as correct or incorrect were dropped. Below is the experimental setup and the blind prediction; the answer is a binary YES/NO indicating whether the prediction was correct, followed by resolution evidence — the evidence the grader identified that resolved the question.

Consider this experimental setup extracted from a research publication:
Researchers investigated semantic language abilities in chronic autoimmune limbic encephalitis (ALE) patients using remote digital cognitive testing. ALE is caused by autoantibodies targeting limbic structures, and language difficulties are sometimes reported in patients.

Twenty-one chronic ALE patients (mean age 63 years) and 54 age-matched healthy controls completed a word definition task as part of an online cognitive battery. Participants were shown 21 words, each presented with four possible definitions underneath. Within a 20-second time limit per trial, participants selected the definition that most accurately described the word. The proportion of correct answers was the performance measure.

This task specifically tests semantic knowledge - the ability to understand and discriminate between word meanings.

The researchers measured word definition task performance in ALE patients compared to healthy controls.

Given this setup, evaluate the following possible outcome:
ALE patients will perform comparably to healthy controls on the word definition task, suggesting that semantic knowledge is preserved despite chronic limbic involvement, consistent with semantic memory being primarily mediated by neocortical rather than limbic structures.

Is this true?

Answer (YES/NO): NO